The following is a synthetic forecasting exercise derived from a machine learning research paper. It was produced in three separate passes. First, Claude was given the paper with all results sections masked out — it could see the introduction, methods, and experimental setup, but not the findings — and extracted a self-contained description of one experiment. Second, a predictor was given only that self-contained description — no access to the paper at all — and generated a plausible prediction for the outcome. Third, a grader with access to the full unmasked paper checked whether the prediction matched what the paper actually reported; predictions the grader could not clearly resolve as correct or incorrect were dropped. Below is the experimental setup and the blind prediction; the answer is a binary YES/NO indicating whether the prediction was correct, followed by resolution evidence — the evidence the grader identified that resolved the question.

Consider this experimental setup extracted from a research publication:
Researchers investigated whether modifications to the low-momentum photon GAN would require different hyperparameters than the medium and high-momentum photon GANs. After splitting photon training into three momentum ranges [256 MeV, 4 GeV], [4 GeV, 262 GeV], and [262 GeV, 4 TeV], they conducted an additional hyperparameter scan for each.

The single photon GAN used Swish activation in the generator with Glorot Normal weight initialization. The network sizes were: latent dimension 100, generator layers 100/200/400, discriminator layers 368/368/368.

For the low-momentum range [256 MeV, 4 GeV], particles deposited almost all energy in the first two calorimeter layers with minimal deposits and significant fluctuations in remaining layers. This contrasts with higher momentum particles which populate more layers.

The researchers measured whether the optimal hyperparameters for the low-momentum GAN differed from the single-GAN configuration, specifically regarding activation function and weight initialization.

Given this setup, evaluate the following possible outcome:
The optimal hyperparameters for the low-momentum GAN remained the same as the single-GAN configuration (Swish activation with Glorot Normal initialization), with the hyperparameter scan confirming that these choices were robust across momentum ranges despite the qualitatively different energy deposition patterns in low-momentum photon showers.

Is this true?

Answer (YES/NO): NO